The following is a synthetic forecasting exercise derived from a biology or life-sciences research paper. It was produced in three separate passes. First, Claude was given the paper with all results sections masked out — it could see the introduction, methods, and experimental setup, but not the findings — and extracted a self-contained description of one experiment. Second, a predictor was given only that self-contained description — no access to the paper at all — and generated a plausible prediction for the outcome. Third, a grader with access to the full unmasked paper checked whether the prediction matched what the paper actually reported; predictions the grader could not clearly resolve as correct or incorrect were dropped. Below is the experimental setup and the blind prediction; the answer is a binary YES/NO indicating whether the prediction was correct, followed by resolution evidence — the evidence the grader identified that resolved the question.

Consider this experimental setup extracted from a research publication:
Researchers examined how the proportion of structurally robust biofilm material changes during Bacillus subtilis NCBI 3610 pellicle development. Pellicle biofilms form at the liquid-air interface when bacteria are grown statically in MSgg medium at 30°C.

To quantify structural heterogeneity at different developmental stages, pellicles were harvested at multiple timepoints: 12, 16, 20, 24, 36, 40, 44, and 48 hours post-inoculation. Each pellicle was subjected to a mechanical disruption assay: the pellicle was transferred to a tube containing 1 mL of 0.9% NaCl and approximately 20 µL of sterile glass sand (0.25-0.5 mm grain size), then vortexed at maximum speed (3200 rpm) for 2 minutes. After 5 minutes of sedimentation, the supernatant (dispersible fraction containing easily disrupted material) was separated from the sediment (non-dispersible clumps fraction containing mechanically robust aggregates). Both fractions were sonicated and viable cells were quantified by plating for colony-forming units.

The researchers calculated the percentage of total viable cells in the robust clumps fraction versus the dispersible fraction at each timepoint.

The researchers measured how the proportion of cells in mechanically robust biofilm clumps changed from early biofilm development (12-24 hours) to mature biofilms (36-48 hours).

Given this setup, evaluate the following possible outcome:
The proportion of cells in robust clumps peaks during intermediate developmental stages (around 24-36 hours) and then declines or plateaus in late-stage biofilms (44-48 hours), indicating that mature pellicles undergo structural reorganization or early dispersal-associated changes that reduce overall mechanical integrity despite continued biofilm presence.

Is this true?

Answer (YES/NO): NO